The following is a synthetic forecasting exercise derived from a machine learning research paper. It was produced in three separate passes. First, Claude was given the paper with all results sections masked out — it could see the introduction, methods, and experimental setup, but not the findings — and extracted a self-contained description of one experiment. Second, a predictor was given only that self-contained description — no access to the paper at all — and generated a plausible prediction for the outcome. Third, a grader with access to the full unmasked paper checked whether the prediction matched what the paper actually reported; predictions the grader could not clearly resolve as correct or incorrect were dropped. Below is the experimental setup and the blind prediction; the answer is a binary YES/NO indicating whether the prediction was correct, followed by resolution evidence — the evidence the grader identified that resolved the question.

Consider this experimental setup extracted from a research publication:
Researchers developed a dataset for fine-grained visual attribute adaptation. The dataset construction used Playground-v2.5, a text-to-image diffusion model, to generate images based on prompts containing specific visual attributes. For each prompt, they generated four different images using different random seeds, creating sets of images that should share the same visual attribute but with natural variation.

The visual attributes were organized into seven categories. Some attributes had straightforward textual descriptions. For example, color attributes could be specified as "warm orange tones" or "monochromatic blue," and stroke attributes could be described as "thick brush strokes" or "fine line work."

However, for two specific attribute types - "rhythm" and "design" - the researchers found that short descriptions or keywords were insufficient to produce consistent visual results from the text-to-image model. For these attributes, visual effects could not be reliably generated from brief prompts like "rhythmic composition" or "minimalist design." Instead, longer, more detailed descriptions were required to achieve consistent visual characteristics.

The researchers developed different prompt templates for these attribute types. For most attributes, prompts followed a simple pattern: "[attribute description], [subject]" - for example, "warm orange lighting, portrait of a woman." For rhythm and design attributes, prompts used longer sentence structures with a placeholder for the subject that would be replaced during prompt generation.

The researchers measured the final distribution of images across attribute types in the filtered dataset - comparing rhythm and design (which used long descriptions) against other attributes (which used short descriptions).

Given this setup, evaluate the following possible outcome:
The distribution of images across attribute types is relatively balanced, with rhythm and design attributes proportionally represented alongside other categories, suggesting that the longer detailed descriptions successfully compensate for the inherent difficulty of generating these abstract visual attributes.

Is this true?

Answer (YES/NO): NO